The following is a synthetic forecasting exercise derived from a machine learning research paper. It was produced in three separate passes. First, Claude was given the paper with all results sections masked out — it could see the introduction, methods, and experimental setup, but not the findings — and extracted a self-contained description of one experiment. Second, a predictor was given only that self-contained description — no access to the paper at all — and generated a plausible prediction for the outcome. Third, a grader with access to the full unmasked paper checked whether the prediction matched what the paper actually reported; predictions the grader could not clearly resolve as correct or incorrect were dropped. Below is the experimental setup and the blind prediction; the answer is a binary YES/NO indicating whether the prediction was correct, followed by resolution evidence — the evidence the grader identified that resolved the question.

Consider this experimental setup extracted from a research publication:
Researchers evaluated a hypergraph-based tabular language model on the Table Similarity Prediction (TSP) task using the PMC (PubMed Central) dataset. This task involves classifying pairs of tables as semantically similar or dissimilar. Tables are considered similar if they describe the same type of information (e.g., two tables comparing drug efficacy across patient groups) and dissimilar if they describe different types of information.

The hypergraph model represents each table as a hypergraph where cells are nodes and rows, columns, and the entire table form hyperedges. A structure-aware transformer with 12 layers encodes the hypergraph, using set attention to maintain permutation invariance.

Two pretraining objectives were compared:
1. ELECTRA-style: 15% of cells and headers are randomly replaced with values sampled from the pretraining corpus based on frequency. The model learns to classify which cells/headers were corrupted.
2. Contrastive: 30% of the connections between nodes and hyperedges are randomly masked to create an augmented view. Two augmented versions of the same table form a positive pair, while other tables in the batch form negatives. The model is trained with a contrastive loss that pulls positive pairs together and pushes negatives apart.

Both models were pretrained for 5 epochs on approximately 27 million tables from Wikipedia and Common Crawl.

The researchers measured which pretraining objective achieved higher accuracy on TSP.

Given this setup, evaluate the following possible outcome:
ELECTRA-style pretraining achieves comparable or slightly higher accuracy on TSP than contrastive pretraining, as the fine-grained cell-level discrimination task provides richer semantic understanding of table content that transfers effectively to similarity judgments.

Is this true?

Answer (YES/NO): NO